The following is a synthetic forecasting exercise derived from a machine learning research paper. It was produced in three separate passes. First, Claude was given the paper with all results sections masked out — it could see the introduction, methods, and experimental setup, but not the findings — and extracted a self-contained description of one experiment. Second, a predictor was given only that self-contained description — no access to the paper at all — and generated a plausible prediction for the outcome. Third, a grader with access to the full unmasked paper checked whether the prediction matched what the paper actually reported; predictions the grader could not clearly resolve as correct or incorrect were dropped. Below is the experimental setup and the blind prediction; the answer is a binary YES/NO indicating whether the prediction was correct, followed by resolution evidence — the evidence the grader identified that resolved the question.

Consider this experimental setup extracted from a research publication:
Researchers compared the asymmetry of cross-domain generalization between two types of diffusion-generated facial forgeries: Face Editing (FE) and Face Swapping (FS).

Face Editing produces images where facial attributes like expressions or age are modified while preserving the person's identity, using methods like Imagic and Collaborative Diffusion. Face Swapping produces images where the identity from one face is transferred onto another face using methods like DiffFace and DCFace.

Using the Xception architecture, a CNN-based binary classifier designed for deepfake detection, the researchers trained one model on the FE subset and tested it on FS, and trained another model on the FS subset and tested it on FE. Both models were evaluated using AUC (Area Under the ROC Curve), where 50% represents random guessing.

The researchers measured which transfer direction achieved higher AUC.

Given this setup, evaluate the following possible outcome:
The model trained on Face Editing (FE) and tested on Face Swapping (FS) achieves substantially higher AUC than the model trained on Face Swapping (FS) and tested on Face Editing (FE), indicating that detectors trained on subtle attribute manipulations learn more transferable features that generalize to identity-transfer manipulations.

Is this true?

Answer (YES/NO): YES